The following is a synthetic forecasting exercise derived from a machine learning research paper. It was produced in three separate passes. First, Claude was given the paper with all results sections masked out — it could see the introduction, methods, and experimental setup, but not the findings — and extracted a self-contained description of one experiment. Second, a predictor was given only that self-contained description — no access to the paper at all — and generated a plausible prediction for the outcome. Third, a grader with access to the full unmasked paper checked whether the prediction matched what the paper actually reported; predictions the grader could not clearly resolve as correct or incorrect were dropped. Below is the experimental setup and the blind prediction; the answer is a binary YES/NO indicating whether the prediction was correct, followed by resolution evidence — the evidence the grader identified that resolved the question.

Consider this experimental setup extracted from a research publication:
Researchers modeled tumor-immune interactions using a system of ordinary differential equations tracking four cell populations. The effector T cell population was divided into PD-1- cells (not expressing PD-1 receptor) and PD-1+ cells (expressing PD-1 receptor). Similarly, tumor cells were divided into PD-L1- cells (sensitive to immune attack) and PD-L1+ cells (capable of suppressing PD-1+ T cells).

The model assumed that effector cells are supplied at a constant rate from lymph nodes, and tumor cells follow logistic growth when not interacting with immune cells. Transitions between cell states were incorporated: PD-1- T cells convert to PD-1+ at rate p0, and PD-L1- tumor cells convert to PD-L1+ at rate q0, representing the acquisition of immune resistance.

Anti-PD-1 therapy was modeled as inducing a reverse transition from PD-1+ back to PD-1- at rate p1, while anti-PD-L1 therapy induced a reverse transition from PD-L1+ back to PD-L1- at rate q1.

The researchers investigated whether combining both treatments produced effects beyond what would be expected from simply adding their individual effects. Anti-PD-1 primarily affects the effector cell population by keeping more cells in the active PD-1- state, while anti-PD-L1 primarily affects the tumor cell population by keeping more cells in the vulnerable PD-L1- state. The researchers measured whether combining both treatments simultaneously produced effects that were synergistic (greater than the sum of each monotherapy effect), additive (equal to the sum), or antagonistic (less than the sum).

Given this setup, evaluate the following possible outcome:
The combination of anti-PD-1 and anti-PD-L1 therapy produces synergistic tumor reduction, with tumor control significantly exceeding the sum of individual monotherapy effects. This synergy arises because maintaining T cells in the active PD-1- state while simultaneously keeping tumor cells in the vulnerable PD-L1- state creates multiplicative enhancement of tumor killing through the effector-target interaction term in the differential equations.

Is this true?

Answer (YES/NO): YES